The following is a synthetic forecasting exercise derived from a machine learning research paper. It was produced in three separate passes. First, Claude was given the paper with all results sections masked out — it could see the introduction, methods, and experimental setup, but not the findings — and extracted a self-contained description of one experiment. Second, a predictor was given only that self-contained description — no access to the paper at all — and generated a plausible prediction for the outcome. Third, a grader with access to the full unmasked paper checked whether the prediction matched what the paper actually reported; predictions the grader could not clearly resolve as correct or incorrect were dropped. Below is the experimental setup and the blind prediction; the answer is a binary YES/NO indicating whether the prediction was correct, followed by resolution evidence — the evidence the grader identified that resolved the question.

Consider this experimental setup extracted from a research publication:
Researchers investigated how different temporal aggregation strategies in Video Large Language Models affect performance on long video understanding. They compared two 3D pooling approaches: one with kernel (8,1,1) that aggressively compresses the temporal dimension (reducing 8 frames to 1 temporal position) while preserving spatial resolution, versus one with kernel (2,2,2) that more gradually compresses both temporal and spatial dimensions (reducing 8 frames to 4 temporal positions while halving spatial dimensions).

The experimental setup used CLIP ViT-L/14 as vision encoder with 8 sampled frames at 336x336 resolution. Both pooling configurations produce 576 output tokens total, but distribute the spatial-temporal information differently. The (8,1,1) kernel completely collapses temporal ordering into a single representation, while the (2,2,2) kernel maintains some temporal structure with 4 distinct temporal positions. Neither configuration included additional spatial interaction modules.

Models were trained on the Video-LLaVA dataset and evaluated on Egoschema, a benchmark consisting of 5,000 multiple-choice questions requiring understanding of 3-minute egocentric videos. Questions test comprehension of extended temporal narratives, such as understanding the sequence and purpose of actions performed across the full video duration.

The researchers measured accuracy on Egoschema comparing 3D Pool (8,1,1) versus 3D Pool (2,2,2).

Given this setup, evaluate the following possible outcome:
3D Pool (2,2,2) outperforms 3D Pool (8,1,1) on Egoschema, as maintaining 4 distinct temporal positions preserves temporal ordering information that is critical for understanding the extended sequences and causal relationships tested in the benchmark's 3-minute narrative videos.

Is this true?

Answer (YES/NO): YES